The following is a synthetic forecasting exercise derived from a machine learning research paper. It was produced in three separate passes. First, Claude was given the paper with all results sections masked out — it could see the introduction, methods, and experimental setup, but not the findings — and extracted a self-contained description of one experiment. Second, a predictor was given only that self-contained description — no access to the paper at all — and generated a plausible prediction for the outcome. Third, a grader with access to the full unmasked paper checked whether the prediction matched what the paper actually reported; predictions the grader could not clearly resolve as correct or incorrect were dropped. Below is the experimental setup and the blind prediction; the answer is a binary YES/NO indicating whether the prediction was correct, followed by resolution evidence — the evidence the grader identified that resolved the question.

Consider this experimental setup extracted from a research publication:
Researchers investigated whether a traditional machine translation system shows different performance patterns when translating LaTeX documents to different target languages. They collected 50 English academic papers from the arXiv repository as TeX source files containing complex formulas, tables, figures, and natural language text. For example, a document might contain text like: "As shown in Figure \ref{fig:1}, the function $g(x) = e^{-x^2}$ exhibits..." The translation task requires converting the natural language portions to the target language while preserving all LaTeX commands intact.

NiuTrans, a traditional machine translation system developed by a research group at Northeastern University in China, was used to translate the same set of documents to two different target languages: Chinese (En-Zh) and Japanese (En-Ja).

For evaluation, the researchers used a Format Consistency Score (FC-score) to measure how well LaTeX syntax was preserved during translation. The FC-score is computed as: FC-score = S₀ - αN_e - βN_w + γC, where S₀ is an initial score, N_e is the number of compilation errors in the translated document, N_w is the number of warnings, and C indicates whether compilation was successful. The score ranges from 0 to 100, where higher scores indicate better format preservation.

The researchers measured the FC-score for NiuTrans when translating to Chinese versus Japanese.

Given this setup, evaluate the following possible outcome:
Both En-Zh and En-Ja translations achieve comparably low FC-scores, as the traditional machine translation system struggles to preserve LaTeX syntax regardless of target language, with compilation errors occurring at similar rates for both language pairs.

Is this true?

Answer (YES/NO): NO